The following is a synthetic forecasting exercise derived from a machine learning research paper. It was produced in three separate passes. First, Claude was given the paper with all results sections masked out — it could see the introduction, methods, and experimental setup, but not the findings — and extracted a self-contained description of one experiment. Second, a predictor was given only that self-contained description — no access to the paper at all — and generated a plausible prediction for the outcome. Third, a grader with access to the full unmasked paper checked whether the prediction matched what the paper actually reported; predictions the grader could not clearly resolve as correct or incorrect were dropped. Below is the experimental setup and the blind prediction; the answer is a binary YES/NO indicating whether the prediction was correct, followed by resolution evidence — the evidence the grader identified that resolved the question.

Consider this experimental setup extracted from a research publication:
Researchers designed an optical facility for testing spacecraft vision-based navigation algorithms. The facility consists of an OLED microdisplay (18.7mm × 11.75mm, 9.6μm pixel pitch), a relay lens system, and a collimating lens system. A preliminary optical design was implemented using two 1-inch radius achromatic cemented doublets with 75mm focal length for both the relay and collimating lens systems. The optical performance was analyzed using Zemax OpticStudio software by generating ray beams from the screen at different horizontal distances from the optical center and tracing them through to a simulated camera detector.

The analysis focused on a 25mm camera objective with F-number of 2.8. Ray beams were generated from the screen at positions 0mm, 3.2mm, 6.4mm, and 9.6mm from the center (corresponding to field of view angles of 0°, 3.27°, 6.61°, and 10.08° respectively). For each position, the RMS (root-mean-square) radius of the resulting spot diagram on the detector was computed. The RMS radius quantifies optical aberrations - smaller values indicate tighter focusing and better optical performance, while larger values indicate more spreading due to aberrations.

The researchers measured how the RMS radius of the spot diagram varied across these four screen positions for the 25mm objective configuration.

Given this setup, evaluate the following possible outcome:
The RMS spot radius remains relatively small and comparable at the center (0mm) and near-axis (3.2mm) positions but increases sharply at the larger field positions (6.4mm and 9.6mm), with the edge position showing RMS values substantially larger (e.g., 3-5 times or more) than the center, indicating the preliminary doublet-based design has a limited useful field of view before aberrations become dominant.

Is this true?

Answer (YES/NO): NO